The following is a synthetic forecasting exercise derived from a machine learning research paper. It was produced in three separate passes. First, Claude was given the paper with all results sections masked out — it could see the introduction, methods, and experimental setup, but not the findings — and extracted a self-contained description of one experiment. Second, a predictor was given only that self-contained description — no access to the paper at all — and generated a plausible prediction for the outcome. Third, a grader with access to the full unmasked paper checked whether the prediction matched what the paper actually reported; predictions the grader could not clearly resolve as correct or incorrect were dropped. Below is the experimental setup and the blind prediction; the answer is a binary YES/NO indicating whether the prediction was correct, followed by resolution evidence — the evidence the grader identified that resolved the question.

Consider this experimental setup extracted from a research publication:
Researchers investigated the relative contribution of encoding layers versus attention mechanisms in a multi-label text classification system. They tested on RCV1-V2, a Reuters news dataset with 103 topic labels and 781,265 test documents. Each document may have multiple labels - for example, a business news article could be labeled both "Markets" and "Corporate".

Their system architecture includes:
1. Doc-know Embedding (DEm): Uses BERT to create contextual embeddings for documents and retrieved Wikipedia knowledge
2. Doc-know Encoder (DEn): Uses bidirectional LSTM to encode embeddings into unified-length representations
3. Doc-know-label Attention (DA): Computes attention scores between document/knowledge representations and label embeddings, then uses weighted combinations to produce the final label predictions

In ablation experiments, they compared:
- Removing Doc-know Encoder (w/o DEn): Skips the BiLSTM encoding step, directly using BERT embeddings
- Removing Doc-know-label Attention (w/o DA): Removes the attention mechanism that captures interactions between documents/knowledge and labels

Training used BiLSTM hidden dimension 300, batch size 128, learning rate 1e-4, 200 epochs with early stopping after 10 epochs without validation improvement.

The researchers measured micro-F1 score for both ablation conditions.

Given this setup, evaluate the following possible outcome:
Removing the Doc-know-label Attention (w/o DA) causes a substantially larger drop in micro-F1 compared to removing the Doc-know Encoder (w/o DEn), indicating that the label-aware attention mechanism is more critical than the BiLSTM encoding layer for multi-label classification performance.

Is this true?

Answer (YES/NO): YES